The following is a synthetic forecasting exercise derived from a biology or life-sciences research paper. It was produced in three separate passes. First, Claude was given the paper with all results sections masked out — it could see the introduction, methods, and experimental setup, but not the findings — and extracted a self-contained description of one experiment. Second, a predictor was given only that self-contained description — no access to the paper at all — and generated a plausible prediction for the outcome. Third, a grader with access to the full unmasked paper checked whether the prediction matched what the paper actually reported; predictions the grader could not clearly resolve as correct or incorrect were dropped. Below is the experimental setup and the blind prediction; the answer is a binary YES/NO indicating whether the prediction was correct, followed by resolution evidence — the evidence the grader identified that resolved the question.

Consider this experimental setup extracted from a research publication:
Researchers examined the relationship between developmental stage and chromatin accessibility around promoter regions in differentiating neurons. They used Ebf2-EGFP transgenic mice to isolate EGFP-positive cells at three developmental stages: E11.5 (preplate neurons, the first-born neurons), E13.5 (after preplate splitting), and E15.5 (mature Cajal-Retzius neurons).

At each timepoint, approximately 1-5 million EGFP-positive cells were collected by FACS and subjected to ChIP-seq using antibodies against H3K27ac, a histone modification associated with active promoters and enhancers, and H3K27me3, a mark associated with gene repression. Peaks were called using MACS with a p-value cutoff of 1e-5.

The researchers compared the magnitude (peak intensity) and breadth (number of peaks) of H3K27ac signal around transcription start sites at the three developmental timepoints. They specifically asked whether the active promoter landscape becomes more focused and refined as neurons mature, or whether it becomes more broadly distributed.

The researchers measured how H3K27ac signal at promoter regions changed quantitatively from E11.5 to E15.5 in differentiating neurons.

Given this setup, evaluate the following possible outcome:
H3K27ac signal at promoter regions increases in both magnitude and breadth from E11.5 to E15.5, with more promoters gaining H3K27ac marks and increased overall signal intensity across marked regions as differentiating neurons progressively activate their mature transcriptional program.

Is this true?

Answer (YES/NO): NO